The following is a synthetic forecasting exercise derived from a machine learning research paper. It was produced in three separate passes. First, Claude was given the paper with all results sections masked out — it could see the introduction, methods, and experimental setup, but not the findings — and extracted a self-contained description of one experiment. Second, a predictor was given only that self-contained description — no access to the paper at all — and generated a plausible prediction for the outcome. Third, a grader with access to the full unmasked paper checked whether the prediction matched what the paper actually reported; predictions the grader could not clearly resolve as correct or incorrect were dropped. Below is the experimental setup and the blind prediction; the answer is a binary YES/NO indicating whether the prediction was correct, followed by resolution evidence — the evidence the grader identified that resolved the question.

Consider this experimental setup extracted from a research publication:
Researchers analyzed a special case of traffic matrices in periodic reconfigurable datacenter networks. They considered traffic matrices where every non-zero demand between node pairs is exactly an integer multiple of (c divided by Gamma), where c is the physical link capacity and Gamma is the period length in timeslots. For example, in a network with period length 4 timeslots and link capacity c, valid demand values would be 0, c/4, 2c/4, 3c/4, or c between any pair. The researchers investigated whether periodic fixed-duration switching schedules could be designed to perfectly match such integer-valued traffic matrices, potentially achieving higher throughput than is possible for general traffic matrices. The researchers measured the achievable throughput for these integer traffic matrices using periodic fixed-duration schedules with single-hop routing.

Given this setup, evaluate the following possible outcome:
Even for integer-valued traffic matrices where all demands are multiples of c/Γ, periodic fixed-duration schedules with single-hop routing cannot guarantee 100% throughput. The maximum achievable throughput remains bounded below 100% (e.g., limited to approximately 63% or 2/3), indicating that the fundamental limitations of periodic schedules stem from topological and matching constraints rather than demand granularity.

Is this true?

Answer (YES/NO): NO